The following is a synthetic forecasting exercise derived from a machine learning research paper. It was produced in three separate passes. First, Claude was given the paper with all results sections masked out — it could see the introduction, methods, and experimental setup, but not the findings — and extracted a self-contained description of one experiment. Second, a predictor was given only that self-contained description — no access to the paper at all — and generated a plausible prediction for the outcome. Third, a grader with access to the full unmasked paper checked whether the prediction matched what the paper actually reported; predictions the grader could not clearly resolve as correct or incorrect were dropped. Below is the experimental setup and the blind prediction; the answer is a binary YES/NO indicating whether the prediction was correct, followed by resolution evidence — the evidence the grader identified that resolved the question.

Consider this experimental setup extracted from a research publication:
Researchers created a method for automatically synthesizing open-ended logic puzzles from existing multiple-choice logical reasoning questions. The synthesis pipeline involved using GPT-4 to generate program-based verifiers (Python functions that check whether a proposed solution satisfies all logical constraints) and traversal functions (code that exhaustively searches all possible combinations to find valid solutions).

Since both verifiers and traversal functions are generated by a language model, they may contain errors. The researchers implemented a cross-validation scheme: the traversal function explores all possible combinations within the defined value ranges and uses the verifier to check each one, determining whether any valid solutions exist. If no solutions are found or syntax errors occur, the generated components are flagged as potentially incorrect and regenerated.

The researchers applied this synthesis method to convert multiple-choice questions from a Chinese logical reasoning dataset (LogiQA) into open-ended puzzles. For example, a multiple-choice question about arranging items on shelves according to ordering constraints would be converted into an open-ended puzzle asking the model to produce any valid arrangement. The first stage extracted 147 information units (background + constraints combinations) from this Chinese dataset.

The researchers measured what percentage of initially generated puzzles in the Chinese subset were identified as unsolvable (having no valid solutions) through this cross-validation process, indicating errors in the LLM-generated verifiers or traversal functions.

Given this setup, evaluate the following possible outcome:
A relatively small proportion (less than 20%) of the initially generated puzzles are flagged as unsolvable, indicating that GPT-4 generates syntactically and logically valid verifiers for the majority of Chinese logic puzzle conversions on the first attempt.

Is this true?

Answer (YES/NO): NO